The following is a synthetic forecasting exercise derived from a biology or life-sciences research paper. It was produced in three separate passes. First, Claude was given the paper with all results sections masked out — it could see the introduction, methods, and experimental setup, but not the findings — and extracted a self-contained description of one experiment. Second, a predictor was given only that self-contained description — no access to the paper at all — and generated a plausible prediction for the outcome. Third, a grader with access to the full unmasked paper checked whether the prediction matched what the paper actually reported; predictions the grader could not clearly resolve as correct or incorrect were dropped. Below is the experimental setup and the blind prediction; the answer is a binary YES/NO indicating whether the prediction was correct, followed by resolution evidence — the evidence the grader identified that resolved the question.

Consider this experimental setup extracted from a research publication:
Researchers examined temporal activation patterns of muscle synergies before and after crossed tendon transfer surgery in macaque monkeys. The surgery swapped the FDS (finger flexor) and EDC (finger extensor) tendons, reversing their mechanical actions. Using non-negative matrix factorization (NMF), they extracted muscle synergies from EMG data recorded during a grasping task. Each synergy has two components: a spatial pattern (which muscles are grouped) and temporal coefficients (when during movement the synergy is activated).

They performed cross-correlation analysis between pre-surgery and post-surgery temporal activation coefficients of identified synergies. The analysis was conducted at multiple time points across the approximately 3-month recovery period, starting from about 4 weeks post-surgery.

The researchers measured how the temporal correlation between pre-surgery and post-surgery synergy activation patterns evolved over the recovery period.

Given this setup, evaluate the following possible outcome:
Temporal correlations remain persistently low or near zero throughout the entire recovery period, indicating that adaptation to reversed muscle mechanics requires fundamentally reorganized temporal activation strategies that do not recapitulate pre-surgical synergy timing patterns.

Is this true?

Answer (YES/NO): NO